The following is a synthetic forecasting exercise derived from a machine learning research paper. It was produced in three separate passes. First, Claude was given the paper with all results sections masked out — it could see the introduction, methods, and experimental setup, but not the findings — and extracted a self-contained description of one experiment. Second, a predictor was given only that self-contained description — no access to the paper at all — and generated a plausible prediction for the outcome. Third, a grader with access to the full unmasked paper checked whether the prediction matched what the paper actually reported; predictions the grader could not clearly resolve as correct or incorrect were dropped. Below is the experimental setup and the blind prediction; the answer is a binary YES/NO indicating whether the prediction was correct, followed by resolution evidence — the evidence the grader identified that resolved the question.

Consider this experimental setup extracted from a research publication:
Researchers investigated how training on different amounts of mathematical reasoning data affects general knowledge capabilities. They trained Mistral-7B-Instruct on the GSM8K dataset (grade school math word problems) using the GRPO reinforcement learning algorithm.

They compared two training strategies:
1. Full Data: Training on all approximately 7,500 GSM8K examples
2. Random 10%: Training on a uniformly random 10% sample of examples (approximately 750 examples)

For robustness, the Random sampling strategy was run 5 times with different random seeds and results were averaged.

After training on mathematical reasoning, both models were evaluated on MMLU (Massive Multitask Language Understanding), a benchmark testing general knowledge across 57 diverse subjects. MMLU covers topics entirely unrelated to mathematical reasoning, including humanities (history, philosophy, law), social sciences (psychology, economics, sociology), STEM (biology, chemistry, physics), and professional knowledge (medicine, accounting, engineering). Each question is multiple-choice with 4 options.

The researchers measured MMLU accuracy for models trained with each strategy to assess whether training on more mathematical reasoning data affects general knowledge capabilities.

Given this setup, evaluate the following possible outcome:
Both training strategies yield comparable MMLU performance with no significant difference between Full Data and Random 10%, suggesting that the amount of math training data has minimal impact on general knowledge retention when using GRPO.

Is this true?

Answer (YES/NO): YES